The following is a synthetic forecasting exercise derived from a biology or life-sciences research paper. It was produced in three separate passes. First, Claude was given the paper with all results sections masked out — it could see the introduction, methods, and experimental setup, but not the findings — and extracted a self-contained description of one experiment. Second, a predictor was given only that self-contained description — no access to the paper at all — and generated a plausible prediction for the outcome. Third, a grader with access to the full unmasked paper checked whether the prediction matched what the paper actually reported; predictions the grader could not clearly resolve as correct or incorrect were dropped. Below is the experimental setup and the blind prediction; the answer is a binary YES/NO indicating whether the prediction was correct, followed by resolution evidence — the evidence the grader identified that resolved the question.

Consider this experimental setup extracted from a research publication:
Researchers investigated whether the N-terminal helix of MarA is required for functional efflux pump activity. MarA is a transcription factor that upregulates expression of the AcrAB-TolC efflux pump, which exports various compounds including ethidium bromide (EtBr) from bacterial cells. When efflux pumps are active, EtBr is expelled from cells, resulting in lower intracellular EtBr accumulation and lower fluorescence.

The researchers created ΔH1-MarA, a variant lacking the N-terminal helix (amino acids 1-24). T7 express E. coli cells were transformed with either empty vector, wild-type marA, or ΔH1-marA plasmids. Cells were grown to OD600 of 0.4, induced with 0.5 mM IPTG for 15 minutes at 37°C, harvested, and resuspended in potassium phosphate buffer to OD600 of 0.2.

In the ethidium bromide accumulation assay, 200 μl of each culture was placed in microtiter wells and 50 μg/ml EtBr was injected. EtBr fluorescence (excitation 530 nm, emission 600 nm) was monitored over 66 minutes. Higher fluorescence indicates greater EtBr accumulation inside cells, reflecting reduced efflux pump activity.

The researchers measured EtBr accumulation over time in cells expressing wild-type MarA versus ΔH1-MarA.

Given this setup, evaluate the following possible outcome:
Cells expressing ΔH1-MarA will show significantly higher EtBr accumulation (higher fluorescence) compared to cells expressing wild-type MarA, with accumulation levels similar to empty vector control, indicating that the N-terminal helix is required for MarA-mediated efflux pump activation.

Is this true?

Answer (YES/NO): YES